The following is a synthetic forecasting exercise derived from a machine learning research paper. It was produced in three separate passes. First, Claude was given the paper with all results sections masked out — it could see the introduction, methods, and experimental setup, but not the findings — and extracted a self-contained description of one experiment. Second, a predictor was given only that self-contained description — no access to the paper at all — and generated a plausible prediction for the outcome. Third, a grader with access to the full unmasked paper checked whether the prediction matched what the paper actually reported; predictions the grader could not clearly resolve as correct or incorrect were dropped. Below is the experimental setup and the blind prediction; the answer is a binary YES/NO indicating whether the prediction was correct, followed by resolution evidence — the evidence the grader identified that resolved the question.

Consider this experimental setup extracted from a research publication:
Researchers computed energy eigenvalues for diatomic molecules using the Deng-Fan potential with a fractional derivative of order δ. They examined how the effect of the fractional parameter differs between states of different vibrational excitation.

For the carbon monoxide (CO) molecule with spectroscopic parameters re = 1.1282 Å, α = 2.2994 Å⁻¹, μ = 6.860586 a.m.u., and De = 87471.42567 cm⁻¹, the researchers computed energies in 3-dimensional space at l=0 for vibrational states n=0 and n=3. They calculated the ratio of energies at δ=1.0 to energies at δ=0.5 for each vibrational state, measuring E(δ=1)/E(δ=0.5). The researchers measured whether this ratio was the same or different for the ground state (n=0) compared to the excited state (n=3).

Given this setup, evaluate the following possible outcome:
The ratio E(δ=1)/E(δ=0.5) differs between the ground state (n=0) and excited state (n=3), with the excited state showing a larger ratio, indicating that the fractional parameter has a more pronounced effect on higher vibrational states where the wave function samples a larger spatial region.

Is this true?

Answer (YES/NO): NO